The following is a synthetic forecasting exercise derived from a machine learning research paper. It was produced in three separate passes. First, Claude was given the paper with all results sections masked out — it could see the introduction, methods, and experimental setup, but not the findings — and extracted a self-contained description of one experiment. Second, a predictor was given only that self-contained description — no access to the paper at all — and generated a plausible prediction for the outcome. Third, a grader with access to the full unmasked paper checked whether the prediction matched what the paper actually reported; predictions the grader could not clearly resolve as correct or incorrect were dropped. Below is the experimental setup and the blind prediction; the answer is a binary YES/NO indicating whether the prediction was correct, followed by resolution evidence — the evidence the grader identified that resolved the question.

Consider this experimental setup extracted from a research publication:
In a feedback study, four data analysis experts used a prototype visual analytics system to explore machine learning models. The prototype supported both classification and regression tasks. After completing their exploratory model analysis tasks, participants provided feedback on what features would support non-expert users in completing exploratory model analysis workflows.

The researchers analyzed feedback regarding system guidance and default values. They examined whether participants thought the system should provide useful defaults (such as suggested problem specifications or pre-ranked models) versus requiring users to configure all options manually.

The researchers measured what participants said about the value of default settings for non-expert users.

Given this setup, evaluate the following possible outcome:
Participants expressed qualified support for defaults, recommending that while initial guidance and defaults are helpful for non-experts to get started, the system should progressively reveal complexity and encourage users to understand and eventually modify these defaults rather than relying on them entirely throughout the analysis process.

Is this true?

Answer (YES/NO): NO